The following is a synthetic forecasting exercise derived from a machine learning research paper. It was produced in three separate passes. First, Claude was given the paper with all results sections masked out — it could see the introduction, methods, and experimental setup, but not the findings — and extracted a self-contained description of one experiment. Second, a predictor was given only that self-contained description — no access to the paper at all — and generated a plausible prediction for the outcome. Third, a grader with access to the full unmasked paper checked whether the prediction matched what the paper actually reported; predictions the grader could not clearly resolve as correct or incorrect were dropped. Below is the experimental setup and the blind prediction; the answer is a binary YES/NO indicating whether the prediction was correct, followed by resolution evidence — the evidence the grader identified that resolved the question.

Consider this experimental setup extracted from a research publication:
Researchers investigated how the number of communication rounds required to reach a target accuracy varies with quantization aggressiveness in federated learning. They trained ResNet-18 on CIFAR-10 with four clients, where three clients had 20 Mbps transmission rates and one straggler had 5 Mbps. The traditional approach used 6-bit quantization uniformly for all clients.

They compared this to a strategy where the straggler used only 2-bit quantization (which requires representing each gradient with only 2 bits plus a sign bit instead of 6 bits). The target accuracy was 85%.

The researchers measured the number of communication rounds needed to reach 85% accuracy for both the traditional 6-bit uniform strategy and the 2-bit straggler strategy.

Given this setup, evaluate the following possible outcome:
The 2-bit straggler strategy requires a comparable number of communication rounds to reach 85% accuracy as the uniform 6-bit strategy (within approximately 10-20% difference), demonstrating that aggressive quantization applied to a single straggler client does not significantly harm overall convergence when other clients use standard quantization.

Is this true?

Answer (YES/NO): NO